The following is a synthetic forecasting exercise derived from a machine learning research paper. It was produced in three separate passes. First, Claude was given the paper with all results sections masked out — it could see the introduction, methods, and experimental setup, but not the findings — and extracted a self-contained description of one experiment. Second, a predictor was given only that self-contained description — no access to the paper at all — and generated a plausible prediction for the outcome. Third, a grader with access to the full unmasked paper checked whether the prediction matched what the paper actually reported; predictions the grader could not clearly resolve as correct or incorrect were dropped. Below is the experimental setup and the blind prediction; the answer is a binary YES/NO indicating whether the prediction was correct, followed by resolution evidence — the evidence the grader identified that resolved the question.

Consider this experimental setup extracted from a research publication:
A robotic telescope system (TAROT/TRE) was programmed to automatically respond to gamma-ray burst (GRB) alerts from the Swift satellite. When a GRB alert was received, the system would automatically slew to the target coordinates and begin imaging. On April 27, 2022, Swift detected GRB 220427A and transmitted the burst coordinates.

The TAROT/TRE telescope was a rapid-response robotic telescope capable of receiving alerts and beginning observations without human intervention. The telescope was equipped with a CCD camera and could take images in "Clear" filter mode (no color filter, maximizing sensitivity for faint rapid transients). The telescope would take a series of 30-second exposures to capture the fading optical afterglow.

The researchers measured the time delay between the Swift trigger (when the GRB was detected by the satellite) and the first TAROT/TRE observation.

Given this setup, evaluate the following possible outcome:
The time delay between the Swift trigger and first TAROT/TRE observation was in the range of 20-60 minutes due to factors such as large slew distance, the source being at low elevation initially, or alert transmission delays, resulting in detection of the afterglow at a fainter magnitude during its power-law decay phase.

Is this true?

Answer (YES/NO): NO